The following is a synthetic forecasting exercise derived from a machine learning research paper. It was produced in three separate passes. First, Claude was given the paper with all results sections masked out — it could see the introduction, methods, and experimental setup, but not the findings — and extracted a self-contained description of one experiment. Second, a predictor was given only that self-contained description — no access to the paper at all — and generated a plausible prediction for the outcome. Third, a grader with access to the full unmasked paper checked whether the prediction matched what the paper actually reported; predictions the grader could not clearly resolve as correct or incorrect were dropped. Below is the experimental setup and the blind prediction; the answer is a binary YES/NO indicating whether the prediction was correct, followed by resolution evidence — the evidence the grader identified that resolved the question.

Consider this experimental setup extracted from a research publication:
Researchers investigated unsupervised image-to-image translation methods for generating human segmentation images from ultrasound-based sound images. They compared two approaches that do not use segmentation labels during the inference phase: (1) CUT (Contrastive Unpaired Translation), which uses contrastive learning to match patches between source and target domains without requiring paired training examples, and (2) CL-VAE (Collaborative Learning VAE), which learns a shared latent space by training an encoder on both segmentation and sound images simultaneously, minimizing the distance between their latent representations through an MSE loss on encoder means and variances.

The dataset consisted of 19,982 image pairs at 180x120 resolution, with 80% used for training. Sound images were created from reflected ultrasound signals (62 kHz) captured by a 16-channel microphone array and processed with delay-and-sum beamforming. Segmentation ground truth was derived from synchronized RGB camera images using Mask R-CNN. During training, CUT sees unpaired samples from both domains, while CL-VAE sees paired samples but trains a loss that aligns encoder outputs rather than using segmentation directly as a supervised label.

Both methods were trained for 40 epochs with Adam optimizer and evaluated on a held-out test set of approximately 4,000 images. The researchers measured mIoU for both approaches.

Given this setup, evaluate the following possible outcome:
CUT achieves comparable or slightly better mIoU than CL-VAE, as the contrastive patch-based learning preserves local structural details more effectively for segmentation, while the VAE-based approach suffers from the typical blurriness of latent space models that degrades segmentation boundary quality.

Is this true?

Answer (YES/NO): NO